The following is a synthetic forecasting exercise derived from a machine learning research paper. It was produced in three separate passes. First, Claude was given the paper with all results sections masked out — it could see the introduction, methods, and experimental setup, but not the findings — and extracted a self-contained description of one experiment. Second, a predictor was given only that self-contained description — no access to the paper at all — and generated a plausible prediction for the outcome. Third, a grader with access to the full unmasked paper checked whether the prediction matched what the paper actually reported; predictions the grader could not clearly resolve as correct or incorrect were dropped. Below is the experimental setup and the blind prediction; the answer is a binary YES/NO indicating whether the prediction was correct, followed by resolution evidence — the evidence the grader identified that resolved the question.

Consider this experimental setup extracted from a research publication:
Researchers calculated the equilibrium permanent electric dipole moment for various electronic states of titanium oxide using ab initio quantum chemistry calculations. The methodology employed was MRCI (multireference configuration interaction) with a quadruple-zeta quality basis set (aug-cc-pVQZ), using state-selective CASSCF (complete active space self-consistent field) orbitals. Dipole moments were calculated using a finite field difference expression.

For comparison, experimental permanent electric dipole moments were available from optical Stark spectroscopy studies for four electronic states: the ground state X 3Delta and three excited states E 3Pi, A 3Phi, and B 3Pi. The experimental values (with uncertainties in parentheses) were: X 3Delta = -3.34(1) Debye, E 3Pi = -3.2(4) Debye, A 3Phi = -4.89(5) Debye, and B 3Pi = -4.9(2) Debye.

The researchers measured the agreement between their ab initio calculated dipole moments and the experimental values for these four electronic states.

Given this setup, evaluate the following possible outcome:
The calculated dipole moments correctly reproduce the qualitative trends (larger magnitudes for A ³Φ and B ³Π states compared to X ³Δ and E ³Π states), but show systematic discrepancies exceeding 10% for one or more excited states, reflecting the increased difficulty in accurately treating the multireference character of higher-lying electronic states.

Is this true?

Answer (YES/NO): YES